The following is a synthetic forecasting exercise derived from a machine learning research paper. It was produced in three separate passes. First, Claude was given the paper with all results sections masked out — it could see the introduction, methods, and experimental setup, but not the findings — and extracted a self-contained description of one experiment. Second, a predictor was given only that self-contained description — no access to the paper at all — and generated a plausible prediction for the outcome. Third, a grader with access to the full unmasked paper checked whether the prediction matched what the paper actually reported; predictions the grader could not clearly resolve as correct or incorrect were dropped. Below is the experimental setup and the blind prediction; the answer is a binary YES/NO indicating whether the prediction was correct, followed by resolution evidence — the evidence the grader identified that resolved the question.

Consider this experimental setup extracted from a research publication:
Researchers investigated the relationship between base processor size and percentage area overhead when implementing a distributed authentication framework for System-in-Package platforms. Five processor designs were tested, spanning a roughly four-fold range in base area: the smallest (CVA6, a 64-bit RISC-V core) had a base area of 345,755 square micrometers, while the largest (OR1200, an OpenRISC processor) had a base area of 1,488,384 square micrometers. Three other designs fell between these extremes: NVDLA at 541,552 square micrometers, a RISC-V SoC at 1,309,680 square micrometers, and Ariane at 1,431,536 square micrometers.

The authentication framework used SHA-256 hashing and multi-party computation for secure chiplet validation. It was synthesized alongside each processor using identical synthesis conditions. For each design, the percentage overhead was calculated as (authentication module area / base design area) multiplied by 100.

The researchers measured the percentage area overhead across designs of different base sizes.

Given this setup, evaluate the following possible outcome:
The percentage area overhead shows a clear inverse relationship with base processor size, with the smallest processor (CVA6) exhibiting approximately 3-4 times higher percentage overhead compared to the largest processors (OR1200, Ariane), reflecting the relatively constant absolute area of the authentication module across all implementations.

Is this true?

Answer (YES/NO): YES